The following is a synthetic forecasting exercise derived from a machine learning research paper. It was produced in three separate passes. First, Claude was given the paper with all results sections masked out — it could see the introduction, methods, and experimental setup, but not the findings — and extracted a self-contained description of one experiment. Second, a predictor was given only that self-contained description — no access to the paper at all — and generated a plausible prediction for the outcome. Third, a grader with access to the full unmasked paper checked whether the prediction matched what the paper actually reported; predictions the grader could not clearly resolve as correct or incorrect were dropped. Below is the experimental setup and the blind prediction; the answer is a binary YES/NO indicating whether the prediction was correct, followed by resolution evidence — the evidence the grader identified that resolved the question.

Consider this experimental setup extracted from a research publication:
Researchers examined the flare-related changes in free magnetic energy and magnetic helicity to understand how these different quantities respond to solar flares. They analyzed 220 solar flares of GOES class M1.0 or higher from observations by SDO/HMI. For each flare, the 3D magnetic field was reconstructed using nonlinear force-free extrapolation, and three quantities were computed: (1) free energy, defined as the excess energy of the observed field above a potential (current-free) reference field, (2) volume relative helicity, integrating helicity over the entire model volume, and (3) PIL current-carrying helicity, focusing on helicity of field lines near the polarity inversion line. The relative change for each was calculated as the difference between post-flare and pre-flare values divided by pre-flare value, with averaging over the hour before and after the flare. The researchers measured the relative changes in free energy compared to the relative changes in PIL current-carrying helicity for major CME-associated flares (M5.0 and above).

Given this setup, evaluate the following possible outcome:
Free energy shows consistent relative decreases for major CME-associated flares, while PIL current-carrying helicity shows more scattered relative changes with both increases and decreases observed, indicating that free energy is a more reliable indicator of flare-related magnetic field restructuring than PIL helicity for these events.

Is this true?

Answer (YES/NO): NO